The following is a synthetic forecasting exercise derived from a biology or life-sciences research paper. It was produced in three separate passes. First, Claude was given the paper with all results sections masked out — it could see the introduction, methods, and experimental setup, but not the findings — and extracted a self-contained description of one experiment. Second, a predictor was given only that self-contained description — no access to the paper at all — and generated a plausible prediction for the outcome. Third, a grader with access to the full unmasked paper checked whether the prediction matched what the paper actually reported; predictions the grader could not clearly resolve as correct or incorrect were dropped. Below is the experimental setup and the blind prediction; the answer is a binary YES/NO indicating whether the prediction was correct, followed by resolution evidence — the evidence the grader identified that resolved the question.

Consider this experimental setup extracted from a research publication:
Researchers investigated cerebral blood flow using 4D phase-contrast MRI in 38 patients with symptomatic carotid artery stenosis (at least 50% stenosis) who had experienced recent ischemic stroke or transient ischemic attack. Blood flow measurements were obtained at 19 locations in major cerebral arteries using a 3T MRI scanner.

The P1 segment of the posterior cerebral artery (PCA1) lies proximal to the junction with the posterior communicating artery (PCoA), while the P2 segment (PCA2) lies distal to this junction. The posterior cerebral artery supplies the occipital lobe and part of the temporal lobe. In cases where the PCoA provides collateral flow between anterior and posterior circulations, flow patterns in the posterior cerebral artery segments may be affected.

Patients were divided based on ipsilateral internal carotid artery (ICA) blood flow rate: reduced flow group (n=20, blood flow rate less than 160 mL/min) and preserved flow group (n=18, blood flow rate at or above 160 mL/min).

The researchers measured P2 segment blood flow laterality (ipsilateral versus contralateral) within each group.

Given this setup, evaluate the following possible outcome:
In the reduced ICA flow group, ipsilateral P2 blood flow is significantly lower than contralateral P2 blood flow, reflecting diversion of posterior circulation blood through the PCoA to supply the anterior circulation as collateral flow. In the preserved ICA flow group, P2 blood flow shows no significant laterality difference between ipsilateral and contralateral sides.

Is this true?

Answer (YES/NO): NO